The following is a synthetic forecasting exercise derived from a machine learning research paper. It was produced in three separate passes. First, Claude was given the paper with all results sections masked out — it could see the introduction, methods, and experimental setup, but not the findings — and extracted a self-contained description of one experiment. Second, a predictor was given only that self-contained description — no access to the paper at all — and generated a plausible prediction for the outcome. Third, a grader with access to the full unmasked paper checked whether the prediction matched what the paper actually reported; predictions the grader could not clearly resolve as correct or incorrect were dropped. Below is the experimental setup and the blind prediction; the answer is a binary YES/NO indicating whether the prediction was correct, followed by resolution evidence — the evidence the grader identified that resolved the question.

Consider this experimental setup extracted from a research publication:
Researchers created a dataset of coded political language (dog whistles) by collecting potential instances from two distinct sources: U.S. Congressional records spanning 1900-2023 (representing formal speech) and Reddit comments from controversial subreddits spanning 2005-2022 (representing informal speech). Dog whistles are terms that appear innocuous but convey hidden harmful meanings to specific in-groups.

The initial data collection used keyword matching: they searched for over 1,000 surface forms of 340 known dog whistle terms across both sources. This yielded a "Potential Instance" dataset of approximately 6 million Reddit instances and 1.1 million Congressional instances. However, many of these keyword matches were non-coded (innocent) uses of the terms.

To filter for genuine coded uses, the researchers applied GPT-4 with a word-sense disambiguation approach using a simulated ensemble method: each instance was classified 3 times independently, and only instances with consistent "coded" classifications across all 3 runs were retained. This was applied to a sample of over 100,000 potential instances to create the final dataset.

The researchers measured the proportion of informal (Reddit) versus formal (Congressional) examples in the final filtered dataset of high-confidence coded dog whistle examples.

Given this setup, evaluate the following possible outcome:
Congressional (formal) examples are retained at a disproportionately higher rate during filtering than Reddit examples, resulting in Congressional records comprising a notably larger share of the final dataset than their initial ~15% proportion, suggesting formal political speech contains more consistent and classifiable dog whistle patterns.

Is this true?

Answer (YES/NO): YES